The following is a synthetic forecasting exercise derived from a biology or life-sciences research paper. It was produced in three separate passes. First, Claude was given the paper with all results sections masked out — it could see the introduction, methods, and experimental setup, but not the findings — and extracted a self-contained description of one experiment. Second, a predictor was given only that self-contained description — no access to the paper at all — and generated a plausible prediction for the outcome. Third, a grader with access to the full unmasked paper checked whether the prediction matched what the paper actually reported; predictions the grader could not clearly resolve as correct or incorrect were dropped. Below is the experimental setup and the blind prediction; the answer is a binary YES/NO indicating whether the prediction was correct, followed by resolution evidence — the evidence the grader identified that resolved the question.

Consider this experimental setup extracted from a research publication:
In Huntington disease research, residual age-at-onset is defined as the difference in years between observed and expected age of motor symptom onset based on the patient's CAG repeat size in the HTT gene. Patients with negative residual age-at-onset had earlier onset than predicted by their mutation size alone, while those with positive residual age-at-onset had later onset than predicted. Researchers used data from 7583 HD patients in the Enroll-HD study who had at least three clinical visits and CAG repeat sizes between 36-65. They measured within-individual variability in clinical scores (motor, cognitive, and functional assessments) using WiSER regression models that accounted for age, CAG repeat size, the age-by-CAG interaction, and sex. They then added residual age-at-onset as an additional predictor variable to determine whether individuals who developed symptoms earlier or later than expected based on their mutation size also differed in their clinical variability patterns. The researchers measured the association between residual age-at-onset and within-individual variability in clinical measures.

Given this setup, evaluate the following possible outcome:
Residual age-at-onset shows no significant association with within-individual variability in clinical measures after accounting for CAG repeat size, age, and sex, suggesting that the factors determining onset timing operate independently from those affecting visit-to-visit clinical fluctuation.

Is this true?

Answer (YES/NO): NO